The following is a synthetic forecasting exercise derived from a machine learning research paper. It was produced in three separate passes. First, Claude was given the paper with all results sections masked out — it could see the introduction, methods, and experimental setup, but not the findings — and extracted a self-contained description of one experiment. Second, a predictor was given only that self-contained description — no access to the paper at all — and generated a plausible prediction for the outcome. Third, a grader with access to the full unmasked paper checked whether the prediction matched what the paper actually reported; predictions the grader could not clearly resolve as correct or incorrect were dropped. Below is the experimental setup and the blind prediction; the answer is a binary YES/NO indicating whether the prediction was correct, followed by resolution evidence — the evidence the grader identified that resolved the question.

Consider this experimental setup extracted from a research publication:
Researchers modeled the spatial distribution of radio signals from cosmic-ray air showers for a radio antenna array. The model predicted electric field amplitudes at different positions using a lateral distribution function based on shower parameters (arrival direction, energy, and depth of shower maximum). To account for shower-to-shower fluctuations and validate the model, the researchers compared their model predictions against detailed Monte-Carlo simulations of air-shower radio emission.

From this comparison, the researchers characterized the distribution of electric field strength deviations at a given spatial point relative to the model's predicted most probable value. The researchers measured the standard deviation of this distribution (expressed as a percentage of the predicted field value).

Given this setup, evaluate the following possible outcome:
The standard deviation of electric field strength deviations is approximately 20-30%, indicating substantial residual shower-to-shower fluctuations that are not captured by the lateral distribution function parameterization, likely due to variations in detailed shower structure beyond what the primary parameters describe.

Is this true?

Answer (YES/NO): NO